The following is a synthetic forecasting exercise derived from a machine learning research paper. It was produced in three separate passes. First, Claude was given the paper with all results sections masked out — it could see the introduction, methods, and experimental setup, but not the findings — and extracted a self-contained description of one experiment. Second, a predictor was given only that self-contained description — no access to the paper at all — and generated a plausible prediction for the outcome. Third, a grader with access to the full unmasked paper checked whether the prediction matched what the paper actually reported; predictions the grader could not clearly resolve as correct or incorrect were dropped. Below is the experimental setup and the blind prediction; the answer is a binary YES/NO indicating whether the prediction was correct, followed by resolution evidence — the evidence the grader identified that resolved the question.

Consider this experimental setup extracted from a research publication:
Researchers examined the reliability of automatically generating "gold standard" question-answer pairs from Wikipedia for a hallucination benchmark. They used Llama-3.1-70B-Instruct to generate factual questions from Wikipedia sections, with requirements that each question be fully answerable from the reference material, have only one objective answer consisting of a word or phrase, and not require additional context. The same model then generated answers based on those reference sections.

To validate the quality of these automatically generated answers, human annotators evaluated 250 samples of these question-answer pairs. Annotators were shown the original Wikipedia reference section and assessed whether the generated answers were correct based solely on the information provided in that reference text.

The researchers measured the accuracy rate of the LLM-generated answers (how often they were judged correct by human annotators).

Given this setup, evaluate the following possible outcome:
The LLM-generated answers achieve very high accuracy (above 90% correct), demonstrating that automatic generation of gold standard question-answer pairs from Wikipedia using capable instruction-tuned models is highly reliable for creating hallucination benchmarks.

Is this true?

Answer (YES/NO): YES